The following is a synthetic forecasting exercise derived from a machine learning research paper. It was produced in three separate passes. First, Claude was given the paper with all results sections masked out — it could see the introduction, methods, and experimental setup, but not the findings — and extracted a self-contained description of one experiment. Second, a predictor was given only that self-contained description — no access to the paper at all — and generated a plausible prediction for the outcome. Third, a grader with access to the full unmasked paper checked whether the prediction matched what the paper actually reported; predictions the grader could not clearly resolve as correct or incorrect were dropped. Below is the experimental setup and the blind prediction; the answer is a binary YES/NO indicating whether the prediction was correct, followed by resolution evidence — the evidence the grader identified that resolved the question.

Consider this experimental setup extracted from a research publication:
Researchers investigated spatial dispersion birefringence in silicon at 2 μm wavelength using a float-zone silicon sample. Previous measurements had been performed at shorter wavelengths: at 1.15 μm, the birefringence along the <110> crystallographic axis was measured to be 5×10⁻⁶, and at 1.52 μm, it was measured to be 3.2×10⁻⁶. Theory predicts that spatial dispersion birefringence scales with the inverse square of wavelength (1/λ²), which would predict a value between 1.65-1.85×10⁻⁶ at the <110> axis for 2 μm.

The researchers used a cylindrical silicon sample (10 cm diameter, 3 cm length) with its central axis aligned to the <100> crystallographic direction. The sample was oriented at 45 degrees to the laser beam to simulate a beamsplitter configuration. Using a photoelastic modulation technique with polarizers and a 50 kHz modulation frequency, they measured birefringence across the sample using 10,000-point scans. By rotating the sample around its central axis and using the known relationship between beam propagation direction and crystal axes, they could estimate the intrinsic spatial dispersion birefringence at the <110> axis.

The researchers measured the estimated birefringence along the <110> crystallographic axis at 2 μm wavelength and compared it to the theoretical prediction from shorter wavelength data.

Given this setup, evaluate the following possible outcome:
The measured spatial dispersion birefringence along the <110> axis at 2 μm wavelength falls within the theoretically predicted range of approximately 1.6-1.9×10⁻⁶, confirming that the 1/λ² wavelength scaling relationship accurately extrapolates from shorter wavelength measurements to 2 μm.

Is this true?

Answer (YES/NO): YES